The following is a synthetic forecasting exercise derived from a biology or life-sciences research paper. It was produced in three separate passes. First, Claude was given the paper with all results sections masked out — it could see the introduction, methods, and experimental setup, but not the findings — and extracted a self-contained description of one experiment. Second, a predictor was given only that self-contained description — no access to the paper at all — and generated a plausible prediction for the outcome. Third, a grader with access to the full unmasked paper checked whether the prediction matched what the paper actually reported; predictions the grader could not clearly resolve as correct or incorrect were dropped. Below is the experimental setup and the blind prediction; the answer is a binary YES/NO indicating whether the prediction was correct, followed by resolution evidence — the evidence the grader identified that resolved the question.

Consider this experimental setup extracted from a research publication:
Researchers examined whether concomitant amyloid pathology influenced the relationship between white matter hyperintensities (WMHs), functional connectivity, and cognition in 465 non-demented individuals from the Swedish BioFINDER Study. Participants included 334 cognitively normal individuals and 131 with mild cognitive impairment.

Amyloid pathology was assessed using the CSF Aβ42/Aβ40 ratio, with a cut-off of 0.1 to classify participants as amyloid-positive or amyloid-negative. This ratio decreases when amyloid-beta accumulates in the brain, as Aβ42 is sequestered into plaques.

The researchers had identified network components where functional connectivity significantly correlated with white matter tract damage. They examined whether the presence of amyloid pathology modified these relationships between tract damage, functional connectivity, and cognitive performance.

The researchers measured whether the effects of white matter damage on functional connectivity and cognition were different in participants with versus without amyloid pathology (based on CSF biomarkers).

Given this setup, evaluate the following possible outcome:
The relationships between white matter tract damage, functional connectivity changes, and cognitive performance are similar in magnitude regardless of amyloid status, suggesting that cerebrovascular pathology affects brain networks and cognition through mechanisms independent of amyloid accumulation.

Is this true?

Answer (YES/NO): YES